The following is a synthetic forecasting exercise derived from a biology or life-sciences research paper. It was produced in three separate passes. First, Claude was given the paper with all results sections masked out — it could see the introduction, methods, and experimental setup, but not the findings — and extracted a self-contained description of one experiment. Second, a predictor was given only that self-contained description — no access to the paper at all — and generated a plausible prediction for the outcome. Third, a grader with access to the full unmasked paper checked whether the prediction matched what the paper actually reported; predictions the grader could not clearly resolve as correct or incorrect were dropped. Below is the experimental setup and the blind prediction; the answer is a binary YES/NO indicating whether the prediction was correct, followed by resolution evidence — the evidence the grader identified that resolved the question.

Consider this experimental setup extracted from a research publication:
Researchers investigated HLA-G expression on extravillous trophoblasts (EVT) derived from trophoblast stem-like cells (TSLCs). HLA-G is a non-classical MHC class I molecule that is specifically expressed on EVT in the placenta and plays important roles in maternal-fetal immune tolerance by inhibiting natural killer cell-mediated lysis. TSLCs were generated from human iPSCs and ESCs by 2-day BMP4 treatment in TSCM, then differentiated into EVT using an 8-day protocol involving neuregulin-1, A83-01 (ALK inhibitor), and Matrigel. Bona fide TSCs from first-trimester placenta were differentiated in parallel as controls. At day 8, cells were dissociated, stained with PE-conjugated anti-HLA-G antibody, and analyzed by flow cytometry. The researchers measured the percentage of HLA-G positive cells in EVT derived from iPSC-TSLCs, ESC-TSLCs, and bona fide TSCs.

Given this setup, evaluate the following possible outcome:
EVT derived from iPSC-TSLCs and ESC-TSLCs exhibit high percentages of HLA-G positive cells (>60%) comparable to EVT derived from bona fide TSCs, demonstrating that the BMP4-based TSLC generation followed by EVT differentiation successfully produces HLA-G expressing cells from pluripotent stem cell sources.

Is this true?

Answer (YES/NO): YES